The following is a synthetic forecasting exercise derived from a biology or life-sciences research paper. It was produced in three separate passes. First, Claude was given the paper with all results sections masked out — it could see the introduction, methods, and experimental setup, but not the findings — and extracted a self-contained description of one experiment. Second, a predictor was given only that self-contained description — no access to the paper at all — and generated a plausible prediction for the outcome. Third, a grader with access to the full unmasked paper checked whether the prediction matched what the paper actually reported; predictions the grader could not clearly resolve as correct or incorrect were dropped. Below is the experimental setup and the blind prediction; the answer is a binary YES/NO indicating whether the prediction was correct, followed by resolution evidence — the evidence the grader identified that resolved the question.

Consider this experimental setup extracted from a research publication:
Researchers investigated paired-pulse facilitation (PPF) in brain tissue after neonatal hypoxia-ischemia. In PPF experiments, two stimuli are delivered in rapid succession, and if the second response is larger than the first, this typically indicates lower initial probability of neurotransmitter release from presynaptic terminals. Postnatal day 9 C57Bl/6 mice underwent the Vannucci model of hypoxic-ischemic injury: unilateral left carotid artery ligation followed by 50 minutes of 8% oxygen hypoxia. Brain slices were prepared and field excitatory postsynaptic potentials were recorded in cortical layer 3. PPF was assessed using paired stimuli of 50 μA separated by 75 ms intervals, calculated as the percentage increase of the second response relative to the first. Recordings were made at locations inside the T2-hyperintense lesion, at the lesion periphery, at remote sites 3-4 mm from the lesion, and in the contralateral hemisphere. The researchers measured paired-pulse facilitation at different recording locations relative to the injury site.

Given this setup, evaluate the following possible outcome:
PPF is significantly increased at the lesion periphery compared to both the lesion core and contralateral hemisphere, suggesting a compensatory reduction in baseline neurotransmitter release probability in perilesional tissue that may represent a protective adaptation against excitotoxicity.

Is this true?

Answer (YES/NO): NO